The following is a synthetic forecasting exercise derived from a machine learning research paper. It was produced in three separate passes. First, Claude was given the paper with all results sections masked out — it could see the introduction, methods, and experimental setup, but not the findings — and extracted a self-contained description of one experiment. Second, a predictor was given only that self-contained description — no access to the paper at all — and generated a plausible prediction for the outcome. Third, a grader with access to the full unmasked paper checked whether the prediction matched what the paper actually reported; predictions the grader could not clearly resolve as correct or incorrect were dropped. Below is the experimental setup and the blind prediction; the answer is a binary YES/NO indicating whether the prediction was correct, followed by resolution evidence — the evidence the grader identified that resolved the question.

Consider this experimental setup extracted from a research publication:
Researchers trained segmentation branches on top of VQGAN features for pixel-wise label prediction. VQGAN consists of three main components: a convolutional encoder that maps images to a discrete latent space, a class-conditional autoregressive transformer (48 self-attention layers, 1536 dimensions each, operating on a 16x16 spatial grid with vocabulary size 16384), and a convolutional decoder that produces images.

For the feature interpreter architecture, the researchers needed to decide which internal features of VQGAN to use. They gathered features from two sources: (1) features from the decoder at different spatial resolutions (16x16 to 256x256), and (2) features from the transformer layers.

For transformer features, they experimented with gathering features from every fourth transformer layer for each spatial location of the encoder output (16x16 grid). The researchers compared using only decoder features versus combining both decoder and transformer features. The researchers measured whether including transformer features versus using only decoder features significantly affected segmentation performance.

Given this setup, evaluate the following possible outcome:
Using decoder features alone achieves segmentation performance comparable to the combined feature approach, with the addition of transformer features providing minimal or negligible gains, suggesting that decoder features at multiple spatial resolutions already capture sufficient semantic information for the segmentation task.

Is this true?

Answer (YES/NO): NO